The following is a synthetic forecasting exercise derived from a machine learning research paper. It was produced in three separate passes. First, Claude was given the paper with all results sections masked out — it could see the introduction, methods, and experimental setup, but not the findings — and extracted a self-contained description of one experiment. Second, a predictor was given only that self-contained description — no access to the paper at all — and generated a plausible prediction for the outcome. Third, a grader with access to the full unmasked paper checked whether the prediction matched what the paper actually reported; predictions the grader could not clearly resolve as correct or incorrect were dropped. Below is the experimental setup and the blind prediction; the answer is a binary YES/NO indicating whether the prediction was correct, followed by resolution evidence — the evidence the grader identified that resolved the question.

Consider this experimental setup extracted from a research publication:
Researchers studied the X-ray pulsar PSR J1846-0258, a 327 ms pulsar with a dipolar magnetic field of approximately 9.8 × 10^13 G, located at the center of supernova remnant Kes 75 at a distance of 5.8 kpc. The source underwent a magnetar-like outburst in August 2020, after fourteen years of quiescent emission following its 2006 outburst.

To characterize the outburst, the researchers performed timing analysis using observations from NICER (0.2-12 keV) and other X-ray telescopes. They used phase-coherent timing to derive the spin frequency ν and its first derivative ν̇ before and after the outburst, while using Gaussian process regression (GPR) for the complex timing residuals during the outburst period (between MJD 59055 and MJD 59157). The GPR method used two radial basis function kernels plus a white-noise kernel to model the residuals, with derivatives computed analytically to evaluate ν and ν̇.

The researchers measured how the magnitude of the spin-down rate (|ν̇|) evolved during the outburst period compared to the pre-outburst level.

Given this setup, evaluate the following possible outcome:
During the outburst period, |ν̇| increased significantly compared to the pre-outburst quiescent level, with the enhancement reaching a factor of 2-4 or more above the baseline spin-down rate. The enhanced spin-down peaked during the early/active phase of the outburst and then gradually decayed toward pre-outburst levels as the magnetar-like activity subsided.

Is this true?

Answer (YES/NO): NO